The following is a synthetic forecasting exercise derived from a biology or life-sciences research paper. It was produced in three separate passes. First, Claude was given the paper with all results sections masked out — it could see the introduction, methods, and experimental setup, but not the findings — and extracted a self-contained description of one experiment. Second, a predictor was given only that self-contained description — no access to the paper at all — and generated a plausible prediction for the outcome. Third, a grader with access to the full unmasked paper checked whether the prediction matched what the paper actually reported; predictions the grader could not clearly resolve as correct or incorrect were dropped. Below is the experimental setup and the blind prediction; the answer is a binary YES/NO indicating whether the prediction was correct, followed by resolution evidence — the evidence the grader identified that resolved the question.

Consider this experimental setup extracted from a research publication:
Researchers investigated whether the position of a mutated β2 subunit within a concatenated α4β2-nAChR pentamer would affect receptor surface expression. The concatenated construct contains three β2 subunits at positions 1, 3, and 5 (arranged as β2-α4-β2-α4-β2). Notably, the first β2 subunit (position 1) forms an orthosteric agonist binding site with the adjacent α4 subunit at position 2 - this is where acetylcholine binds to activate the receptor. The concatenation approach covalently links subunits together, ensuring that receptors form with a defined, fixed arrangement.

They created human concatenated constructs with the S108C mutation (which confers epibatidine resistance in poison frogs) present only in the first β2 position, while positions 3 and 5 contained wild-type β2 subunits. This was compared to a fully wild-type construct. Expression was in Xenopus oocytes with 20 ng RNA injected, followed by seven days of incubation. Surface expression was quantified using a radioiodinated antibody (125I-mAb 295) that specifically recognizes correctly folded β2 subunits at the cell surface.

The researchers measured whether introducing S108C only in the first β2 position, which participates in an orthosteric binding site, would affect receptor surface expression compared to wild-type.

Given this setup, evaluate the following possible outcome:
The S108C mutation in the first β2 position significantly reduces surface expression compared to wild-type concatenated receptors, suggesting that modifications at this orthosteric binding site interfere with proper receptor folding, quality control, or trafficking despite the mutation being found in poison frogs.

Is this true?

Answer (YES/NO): YES